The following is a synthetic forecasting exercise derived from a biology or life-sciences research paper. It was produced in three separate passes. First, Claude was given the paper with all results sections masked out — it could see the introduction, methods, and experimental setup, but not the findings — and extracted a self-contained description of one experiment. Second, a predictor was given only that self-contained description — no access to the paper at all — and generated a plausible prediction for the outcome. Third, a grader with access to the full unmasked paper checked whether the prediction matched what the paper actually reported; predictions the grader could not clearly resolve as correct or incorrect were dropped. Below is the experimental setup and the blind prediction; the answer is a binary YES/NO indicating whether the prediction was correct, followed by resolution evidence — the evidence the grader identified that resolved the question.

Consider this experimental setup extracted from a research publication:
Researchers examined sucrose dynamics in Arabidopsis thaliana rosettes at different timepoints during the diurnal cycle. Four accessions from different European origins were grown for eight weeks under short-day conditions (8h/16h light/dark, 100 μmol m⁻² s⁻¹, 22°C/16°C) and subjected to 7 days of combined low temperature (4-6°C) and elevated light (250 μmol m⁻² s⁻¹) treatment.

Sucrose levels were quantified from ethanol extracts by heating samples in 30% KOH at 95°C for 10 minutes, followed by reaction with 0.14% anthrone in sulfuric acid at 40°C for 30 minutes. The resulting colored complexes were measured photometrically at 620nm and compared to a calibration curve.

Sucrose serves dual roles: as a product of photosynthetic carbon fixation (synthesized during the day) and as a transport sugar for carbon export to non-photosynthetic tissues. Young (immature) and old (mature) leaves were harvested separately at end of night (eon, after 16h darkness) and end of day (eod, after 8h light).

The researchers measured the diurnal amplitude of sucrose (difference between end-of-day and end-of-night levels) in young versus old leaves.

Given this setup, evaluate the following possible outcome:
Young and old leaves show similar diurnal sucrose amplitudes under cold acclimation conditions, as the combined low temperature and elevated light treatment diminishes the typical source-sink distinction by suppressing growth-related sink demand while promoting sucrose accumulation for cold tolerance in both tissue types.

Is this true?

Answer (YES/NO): NO